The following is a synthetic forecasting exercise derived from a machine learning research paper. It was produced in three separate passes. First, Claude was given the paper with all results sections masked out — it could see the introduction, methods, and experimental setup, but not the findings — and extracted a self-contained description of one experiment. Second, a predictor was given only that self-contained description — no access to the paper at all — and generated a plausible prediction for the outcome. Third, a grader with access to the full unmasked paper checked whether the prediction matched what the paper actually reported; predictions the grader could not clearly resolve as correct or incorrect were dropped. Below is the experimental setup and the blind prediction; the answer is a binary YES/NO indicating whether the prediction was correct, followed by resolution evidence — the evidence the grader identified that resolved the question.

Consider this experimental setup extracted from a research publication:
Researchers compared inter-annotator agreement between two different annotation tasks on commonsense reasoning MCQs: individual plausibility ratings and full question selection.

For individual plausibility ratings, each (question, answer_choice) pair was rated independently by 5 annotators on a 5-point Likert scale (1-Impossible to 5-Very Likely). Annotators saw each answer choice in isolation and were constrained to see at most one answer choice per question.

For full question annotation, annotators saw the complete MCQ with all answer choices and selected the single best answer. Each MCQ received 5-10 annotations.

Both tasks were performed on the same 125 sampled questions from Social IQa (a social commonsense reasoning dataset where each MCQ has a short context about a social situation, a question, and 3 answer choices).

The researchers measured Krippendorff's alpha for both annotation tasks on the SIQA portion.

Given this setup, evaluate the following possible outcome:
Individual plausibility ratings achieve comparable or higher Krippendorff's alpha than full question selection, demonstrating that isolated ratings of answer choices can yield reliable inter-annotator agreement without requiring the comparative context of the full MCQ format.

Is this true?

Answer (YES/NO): NO